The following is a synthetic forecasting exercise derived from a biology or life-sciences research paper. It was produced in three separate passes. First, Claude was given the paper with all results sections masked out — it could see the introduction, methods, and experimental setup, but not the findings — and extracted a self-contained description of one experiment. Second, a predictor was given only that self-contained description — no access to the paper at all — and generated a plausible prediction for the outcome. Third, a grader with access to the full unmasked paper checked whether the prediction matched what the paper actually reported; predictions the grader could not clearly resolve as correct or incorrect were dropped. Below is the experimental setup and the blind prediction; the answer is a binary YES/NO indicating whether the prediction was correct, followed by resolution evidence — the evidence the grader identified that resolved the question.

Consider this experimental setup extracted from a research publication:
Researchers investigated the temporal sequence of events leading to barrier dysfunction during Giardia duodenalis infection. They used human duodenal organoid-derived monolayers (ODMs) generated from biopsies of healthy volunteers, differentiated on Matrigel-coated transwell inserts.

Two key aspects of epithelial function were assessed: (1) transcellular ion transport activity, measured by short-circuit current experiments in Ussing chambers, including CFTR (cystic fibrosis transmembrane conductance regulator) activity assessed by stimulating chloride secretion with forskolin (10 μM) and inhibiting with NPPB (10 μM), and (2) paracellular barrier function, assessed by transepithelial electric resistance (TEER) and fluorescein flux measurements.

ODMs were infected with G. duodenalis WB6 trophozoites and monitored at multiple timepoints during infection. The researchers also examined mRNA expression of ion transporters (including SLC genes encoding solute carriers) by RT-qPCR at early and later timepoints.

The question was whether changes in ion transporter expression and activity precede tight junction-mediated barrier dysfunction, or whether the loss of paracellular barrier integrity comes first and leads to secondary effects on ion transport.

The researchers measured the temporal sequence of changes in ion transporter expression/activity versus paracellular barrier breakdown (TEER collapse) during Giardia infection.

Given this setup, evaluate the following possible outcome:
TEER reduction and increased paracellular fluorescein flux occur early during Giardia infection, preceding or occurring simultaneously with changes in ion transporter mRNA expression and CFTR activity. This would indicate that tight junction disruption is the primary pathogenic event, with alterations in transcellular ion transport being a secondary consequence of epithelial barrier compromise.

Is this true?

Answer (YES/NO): NO